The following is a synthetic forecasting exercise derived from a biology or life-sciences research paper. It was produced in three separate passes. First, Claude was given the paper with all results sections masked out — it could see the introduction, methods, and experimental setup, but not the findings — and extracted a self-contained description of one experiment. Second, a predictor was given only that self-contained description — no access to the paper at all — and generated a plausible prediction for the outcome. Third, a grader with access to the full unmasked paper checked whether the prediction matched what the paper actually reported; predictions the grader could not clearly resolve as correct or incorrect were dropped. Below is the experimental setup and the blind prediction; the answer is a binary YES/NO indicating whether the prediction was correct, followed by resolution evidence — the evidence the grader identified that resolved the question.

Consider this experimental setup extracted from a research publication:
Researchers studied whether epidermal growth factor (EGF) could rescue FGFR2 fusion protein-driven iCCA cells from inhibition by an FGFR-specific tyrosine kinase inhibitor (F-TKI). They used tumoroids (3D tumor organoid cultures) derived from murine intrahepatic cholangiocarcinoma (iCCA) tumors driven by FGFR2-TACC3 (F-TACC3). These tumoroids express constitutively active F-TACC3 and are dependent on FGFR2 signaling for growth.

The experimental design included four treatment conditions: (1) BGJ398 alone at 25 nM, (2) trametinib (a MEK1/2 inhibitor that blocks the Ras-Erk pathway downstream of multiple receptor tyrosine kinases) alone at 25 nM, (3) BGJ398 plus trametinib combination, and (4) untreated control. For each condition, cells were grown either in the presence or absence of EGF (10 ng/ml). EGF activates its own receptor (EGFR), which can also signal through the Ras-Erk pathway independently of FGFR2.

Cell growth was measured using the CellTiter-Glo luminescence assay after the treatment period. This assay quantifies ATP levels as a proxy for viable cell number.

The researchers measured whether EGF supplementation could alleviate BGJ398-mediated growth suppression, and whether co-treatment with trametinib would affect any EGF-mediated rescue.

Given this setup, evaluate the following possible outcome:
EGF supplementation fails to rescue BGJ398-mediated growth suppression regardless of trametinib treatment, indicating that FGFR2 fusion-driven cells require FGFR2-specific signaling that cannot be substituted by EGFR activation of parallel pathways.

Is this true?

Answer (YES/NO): NO